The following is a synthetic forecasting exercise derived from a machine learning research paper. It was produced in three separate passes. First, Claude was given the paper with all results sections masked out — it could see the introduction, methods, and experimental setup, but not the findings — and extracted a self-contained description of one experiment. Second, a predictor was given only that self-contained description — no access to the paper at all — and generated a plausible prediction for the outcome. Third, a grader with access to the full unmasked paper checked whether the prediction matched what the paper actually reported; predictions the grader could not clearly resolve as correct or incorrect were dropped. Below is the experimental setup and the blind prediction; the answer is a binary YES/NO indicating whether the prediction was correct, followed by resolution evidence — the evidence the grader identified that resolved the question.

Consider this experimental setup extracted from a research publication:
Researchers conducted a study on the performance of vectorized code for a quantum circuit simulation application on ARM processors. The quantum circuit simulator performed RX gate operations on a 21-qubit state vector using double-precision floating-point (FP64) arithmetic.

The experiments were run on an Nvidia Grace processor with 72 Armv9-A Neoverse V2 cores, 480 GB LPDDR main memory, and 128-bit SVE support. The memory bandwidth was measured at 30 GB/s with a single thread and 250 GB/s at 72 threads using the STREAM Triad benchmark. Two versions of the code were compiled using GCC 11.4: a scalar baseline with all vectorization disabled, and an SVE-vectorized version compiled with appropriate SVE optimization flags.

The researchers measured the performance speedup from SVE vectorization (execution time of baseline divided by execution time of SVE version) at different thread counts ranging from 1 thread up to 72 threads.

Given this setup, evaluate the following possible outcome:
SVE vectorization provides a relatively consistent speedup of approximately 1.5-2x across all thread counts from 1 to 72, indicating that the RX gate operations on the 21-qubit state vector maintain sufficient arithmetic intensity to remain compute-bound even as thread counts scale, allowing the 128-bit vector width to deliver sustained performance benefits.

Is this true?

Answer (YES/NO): NO